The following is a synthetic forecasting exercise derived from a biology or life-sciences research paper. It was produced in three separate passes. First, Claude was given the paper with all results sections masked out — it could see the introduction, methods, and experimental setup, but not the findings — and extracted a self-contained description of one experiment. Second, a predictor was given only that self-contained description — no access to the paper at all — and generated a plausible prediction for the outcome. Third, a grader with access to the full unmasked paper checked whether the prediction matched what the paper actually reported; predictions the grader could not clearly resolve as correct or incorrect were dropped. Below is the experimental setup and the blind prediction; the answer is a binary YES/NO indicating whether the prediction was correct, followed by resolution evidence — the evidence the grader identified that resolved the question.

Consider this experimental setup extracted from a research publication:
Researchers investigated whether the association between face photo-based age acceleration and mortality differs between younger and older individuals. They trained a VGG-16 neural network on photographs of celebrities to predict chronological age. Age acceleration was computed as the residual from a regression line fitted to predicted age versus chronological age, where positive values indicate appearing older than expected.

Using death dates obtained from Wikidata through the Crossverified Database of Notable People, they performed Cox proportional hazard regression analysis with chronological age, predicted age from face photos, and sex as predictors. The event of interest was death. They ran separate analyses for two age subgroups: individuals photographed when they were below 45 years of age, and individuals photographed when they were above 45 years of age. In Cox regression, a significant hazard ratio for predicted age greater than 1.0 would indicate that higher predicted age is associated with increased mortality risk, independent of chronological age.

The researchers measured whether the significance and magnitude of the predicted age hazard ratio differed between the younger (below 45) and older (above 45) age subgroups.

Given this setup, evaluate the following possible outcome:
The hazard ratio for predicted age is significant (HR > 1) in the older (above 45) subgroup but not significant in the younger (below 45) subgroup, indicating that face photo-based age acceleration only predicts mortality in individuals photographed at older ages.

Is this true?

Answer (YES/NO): YES